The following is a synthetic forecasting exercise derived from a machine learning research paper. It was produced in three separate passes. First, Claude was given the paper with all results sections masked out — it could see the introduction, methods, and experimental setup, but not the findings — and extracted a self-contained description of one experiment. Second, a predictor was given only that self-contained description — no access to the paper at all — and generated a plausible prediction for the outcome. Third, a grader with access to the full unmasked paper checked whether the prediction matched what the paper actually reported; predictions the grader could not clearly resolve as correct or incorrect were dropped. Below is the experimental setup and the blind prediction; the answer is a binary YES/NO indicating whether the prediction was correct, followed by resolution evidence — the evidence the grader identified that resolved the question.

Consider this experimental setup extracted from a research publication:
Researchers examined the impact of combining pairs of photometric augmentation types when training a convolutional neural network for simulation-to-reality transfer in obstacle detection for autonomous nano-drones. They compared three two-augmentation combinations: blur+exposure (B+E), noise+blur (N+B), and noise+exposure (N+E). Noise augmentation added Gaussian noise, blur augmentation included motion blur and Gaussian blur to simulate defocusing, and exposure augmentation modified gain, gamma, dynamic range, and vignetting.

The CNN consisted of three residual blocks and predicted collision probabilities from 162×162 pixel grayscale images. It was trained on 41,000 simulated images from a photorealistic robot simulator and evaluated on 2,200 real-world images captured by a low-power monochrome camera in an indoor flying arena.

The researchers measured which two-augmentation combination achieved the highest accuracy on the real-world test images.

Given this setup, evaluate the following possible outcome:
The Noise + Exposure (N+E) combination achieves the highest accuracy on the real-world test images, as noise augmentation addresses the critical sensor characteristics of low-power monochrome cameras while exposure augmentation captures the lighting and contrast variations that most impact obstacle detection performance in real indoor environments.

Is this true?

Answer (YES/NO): YES